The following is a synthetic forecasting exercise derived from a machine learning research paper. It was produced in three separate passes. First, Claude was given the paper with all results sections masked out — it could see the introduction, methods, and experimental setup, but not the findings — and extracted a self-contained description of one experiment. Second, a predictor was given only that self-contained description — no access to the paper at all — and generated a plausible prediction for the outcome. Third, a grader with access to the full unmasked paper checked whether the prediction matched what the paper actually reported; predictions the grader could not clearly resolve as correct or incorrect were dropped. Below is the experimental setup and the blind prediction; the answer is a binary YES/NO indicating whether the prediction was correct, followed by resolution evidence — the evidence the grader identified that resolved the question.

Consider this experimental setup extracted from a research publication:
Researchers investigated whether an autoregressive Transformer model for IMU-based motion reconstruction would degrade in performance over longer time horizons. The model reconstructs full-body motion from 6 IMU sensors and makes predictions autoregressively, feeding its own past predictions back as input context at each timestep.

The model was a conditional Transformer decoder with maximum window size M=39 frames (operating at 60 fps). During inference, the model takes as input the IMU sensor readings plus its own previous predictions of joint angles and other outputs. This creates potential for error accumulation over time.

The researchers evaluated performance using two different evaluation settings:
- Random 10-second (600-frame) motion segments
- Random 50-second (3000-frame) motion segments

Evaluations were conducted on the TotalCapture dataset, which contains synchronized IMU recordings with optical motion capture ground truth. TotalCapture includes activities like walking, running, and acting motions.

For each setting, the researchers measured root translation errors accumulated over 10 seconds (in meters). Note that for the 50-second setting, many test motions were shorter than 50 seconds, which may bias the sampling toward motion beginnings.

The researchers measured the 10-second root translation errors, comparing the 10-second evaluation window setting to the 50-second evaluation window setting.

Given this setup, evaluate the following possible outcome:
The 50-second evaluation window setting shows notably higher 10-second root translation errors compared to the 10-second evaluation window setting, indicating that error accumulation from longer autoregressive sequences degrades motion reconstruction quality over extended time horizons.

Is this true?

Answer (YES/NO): NO